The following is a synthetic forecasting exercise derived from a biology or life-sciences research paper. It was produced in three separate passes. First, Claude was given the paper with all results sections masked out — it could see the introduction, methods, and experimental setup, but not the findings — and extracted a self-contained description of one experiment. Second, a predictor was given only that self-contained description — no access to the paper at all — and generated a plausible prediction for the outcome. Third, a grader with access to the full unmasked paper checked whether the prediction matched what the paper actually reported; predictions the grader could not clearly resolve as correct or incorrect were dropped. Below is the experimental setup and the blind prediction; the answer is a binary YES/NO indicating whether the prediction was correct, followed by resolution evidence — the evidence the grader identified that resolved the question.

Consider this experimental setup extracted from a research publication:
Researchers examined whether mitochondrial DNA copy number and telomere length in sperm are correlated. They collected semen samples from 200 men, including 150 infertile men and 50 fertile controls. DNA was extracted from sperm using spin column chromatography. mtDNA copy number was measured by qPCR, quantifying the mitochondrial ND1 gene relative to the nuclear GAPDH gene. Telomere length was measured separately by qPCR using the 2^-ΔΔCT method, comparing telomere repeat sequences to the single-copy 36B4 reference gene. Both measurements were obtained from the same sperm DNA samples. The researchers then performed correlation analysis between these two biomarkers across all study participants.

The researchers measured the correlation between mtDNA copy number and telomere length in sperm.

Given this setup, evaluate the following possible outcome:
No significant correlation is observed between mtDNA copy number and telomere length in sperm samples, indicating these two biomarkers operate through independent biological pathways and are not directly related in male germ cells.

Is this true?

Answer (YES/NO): NO